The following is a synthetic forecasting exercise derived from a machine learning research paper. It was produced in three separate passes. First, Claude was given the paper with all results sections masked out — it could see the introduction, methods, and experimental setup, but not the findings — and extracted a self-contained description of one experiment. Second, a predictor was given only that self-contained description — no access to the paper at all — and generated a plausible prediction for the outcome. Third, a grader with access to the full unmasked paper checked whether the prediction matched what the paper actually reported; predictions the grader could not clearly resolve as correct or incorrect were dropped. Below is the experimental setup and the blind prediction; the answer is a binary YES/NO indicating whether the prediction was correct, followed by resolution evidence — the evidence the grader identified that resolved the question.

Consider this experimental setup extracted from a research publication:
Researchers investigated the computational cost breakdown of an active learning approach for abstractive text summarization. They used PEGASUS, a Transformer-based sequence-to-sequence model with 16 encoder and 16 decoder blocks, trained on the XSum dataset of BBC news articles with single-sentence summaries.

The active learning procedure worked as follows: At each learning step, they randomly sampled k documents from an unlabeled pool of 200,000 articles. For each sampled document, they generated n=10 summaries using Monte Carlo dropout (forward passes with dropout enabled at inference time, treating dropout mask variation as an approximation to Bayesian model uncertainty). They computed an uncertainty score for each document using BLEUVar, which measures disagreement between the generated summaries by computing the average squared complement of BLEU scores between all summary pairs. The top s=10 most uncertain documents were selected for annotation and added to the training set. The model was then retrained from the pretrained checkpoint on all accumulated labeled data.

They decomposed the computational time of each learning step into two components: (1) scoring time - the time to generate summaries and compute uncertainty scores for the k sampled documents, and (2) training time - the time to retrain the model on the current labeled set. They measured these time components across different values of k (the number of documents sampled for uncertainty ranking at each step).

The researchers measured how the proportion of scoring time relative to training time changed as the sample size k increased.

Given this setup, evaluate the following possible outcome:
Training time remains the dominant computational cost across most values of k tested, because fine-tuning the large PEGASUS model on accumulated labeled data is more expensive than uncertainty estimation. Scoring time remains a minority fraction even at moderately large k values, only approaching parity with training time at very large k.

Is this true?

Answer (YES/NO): NO